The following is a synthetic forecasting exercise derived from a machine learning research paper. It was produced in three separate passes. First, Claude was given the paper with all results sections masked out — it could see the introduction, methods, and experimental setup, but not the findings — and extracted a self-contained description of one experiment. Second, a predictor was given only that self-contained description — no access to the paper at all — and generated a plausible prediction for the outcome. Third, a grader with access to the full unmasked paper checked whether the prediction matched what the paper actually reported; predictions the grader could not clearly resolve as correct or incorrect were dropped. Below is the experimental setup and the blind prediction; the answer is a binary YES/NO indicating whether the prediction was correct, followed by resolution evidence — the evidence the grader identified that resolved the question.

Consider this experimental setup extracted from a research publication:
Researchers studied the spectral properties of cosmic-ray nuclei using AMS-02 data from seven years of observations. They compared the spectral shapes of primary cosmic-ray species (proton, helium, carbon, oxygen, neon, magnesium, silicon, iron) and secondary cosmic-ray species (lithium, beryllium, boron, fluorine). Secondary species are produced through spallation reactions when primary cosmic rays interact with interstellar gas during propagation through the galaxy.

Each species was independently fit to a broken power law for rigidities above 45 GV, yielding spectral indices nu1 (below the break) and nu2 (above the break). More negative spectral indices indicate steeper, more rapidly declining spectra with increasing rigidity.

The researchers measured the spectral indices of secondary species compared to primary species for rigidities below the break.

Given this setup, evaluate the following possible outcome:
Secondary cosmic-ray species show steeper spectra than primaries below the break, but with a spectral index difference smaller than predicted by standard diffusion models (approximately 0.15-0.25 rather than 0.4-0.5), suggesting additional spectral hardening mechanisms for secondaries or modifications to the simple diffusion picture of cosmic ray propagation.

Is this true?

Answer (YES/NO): NO